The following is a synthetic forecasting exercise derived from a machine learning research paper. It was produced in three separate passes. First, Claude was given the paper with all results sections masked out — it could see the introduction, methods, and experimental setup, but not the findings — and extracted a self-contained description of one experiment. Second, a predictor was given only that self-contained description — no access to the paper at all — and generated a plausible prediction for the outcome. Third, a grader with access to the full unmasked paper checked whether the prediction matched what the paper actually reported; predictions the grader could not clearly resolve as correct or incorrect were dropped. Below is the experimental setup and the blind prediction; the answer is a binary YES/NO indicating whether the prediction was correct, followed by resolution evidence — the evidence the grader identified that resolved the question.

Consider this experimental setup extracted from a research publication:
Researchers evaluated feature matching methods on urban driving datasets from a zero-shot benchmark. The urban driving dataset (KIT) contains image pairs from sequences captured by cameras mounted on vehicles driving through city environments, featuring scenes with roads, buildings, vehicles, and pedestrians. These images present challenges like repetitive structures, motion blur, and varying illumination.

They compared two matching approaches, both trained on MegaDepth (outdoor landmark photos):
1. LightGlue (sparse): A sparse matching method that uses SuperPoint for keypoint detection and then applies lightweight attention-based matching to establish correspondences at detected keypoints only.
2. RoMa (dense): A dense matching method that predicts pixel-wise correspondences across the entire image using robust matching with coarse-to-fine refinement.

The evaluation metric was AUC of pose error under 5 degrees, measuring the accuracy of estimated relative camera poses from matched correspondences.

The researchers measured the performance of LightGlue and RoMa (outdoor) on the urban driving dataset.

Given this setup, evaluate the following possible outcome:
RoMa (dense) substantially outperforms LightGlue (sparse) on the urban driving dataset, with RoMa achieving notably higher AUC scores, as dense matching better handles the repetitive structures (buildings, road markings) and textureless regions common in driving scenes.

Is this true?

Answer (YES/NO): YES